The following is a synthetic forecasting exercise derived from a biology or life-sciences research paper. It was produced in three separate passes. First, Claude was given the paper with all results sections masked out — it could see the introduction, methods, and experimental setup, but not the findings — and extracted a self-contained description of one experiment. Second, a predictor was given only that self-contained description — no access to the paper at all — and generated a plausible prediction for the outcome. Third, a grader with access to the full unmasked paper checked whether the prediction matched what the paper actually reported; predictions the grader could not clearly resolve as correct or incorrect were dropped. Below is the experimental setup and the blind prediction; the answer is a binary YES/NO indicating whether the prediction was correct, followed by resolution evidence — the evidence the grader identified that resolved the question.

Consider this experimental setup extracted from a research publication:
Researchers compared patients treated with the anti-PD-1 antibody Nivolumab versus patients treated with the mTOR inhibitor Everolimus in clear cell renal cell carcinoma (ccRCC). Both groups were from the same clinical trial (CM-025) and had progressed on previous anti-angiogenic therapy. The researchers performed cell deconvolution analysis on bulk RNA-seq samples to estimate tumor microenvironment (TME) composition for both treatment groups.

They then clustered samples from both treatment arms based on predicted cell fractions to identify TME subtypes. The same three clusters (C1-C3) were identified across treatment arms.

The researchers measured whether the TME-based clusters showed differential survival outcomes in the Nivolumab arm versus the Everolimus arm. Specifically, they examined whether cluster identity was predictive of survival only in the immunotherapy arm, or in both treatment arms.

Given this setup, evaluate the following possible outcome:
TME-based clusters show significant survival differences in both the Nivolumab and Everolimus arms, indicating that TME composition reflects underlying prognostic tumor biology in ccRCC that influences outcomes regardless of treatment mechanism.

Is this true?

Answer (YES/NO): NO